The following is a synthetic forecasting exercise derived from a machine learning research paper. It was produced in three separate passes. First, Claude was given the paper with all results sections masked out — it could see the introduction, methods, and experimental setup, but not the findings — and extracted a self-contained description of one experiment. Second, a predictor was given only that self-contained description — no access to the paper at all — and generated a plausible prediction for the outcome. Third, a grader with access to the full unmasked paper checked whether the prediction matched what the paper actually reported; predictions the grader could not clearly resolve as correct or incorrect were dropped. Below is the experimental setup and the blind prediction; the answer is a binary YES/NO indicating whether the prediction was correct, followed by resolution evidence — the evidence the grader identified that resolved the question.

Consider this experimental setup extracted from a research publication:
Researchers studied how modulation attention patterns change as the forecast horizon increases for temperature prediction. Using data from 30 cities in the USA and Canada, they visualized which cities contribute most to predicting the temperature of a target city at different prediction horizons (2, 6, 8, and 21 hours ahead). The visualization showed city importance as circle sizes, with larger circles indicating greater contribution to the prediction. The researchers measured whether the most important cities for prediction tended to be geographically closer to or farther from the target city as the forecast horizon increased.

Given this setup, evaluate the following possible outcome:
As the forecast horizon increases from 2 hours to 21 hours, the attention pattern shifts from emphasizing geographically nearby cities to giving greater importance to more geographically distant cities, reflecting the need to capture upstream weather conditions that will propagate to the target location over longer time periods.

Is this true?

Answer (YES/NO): YES